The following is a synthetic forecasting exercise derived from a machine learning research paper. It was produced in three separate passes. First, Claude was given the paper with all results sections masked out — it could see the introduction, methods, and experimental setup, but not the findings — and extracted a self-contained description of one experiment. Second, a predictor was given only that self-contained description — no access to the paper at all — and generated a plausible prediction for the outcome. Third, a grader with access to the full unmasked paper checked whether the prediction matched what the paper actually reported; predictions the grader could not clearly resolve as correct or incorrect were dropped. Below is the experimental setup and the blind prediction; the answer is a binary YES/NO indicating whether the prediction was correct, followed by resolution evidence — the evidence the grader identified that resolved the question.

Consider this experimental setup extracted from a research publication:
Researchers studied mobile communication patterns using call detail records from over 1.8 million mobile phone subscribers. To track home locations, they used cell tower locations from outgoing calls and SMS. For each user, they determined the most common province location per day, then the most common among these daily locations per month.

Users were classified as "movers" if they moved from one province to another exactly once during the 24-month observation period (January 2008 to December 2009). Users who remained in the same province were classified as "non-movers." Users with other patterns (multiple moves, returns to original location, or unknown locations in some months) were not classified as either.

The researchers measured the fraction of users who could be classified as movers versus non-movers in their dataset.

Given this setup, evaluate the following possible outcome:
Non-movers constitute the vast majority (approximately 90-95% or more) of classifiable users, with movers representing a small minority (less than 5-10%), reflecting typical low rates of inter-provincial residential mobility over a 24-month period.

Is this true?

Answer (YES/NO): YES